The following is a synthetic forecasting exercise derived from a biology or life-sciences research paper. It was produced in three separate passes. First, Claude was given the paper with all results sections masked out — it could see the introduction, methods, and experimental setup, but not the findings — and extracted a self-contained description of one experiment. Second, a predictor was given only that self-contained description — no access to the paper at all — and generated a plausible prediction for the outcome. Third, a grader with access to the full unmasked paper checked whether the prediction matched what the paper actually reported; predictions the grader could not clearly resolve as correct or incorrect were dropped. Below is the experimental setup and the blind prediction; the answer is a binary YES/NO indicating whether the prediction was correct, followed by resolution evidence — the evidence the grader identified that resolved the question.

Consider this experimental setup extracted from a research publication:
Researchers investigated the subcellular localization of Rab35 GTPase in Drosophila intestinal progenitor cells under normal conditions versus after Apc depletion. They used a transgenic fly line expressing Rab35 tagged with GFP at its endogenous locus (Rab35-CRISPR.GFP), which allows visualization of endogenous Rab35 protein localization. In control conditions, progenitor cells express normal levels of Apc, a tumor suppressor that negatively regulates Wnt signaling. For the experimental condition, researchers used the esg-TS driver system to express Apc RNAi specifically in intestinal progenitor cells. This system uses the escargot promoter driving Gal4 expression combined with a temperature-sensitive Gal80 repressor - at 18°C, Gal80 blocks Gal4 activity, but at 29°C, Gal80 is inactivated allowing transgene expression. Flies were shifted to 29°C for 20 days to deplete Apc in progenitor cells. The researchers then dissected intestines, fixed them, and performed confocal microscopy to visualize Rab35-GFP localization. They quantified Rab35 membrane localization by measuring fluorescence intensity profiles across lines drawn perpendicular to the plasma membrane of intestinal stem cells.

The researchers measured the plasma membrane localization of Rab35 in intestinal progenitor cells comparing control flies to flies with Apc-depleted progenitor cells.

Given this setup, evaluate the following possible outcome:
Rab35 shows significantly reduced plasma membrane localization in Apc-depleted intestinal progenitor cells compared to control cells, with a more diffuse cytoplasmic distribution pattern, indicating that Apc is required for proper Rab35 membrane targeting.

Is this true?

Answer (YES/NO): YES